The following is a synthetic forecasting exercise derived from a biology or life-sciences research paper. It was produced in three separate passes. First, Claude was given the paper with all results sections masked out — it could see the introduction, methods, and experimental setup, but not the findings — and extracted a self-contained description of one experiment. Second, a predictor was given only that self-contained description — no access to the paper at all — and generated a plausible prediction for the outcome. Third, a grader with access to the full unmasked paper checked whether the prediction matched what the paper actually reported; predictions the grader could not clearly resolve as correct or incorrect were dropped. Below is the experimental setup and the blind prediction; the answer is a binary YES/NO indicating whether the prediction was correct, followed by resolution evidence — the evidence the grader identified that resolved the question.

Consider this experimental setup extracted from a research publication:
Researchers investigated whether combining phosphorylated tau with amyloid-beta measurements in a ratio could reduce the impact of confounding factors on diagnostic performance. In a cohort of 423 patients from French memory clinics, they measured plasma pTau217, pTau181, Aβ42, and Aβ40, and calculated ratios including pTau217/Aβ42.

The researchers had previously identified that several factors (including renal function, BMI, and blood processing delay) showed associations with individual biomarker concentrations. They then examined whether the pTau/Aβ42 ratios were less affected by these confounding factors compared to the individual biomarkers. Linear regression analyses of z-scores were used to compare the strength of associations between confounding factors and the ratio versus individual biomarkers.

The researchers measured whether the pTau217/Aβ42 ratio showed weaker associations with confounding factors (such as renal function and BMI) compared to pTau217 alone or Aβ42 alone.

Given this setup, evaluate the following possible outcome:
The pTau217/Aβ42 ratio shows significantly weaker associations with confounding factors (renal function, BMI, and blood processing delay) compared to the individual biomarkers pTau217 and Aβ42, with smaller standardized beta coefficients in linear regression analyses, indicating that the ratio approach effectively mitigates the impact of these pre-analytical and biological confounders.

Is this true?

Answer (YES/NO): NO